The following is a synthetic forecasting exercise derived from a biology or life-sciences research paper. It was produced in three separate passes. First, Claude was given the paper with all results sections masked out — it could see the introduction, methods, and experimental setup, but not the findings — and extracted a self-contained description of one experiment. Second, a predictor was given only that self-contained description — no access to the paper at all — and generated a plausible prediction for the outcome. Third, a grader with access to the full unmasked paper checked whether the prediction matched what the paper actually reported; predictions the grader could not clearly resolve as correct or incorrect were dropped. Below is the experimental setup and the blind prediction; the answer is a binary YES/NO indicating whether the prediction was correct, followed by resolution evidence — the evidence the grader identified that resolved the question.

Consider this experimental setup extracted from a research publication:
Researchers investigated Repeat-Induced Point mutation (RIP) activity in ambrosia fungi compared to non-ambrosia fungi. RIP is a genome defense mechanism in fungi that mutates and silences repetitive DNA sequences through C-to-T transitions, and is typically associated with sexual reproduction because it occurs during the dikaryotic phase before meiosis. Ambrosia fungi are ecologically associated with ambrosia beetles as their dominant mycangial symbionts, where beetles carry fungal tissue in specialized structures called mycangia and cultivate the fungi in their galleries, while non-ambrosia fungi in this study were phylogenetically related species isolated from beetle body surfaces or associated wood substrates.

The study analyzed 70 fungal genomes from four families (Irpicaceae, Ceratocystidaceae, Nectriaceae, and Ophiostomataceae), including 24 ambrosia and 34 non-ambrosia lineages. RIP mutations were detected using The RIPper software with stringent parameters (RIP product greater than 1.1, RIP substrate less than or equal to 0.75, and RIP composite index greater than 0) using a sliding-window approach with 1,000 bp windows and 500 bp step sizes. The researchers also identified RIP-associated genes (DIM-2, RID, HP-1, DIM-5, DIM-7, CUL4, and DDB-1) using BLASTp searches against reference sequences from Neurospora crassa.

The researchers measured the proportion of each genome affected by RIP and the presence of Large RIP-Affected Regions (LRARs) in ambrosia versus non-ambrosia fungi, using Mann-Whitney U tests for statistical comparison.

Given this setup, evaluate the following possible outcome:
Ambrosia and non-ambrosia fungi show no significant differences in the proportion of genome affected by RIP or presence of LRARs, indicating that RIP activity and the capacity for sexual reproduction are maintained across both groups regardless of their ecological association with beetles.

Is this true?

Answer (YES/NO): YES